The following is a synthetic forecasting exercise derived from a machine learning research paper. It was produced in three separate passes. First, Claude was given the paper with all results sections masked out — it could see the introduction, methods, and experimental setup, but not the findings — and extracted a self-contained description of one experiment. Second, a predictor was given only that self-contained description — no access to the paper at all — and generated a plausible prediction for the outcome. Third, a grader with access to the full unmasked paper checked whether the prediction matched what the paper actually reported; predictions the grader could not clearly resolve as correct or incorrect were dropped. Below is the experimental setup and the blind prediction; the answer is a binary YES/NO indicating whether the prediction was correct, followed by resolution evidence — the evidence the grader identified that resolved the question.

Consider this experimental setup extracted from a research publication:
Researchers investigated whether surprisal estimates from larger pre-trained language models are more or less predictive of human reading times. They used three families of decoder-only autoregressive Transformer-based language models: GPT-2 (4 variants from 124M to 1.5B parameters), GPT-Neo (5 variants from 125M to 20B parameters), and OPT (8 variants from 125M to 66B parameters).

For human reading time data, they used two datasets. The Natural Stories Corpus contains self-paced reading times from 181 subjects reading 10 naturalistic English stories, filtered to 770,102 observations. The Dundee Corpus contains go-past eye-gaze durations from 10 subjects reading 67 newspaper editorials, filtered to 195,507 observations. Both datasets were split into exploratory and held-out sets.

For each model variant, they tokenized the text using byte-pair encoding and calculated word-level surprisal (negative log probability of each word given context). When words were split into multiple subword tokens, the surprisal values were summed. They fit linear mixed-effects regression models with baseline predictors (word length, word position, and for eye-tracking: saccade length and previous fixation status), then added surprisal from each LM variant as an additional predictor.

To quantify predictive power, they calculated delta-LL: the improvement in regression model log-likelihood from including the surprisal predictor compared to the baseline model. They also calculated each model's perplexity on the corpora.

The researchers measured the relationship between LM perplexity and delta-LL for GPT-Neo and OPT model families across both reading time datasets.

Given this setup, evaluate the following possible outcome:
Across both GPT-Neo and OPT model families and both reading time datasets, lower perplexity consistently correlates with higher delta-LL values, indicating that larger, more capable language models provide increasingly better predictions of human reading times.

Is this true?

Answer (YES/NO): NO